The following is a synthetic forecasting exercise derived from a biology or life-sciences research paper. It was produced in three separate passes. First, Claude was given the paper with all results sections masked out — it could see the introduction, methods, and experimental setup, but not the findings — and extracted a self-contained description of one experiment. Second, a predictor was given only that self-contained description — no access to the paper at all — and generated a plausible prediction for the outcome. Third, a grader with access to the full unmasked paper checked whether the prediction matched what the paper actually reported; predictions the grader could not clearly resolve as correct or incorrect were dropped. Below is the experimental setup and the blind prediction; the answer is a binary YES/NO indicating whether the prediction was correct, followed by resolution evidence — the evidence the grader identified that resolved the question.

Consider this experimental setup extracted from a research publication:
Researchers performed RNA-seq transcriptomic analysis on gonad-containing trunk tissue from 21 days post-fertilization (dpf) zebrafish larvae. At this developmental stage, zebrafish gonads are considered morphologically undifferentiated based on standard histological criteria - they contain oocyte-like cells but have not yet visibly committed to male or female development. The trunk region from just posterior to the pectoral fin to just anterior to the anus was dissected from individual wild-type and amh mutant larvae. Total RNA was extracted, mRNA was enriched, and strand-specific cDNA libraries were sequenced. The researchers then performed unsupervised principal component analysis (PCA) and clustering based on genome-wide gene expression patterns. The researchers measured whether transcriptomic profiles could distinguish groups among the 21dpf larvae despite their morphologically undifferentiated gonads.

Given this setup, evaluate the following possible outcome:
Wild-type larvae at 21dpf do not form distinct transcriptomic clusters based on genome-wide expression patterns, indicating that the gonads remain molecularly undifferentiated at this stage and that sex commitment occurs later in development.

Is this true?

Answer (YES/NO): NO